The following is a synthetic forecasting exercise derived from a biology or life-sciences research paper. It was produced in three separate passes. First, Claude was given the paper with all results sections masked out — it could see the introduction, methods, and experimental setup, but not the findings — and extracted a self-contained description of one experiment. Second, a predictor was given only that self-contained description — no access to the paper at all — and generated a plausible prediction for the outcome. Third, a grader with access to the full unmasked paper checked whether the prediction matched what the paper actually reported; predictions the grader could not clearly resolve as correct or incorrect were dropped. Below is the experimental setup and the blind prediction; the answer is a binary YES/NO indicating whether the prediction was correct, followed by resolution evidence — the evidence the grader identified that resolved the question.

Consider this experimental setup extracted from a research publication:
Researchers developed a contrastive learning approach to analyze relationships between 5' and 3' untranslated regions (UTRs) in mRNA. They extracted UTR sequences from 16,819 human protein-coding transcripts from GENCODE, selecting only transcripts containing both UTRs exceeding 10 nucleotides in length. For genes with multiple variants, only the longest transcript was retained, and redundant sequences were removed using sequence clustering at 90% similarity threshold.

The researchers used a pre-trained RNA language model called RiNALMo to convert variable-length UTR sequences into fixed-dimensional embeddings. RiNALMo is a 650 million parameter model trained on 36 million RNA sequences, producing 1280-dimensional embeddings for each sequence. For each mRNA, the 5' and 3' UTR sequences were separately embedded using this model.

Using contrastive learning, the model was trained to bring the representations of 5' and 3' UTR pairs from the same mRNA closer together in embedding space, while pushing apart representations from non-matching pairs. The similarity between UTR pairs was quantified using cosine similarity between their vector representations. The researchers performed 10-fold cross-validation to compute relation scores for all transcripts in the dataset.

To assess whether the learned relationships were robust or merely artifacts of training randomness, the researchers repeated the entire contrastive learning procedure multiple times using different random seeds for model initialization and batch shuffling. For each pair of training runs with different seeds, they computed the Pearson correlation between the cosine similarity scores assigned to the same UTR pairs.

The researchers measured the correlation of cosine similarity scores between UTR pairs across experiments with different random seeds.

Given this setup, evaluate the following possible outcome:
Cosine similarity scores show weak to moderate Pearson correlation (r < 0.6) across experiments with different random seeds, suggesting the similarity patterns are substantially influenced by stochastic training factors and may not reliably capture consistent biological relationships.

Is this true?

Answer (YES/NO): NO